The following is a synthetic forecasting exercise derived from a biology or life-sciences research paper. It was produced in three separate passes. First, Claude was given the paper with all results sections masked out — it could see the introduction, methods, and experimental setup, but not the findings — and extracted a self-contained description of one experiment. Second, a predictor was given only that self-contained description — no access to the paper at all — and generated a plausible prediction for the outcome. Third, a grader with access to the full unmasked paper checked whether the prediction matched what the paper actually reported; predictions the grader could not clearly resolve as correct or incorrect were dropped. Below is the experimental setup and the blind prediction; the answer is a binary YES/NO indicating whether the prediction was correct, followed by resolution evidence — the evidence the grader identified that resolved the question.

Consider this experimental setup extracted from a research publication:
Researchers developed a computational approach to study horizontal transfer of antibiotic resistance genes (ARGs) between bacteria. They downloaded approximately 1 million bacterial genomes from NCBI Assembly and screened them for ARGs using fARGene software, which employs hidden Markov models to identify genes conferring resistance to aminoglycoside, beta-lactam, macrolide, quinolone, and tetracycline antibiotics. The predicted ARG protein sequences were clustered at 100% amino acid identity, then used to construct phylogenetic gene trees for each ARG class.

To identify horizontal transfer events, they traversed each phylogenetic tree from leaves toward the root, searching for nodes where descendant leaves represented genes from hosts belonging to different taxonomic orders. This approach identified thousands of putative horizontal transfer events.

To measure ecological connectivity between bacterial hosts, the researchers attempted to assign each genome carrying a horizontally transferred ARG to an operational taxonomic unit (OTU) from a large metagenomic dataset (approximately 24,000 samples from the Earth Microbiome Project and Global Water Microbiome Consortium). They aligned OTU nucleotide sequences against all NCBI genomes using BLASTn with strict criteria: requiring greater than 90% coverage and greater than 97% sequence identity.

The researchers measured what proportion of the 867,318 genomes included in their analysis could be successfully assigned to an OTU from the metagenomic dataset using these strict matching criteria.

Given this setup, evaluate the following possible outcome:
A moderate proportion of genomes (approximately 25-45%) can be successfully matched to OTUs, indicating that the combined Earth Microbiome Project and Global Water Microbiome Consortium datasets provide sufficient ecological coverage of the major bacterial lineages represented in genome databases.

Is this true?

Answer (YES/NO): YES